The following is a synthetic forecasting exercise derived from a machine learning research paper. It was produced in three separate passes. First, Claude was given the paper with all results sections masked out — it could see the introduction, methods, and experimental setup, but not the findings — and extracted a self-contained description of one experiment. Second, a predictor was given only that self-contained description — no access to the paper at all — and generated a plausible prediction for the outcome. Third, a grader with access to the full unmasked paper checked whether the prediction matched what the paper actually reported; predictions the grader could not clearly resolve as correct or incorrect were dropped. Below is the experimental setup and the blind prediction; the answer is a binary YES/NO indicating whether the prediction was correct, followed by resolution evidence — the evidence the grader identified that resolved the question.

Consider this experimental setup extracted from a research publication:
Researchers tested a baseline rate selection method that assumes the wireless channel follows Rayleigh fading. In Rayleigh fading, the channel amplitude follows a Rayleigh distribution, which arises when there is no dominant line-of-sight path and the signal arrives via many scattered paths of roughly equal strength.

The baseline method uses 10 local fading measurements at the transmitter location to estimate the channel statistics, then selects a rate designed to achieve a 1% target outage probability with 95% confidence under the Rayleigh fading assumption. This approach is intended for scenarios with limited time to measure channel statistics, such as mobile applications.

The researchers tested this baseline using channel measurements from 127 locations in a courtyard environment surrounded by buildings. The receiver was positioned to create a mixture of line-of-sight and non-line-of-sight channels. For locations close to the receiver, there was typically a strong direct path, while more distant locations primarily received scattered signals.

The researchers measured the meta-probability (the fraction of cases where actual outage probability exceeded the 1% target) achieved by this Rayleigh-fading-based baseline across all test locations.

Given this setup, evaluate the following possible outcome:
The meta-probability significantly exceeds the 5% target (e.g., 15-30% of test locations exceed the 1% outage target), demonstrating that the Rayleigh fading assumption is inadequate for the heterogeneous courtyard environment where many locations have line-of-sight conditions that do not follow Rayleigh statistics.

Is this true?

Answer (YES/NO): YES